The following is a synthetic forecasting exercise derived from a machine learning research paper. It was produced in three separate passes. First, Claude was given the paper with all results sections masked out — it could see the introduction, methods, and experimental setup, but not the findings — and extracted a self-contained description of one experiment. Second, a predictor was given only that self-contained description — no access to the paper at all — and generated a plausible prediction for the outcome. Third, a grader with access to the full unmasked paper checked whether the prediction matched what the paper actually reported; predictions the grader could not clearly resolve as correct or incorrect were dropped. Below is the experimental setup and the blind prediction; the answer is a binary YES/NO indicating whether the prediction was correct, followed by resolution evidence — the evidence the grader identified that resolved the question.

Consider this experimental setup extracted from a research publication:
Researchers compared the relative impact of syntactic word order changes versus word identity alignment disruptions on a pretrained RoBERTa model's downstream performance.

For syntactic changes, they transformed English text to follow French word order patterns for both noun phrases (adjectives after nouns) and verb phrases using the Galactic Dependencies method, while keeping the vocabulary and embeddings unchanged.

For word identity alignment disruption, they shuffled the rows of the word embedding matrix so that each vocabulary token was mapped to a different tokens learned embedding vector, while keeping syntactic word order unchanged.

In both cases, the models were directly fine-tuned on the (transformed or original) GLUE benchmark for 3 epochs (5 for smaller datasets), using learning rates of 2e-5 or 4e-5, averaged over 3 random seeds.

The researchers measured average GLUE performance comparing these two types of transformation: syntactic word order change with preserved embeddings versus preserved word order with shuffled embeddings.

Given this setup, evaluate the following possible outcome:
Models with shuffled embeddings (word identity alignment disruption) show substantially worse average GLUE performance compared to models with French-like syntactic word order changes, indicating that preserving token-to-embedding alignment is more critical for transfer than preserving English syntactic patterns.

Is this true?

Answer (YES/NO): YES